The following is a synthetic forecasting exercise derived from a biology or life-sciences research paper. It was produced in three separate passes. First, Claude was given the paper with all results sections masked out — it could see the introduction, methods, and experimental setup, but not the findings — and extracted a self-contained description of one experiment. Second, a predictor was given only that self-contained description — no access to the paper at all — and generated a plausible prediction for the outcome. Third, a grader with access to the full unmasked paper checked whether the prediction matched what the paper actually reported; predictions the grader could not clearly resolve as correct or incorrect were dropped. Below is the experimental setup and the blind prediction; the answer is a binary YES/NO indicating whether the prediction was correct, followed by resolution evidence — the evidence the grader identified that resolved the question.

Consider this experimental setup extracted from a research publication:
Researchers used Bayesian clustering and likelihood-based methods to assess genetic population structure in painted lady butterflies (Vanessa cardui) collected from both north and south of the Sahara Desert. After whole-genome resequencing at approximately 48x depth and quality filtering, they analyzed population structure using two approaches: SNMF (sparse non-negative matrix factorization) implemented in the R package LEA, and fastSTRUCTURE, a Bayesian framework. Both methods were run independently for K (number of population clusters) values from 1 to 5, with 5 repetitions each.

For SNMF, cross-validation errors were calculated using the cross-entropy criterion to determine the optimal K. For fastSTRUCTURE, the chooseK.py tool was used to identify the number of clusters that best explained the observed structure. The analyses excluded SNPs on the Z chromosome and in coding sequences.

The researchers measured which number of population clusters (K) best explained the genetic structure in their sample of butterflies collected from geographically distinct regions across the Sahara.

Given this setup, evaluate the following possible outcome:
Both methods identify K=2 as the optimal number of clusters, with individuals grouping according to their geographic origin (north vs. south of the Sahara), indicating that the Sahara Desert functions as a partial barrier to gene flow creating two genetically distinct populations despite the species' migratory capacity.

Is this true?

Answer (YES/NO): NO